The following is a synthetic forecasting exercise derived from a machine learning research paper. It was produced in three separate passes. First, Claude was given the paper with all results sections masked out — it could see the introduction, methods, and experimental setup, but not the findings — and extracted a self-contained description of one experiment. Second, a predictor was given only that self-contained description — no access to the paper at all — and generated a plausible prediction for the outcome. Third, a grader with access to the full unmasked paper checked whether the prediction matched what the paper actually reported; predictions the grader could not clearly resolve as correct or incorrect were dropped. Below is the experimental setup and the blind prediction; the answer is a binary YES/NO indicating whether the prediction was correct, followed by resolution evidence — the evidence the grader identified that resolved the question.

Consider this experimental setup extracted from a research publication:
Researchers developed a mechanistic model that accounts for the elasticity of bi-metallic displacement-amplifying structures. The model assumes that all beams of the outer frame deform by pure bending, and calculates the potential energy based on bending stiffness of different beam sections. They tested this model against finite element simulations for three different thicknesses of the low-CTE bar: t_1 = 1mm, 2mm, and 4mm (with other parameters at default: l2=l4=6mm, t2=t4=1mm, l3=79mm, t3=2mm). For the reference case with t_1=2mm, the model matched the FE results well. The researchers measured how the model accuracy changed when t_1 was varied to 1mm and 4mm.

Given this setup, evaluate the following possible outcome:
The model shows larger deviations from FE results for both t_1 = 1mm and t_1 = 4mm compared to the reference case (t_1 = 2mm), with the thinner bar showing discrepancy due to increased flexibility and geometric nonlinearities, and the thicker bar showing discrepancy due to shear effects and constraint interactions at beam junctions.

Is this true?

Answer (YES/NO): NO